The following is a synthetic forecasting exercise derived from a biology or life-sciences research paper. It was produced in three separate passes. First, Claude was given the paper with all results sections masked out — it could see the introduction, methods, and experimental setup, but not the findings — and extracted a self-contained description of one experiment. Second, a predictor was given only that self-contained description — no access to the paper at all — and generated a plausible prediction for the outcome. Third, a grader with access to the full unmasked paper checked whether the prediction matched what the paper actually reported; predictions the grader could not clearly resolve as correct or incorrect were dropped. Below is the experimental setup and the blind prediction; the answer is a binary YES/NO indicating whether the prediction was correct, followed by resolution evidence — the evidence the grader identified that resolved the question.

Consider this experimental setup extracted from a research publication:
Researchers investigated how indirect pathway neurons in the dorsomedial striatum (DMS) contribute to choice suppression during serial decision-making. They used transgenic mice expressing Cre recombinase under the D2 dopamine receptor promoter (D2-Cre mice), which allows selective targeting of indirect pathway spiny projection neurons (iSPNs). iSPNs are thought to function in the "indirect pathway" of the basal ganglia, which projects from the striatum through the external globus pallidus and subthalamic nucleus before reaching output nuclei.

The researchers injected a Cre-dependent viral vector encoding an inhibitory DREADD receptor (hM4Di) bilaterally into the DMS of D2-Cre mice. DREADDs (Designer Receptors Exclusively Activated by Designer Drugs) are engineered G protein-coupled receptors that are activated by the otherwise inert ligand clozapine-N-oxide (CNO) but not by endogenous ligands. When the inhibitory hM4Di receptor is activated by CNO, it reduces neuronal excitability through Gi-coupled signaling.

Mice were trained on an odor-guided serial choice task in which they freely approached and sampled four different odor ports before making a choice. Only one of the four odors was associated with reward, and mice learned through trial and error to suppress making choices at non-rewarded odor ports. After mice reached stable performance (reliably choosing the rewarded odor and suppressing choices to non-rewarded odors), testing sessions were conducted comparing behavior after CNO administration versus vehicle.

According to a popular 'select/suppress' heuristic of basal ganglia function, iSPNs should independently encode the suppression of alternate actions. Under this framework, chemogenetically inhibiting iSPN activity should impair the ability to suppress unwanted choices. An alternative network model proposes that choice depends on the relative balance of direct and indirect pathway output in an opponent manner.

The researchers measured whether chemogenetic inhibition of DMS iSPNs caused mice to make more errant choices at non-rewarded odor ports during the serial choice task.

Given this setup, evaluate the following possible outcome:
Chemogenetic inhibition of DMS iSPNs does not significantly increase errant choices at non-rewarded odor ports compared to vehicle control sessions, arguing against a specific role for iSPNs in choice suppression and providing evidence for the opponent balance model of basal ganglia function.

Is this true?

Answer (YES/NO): YES